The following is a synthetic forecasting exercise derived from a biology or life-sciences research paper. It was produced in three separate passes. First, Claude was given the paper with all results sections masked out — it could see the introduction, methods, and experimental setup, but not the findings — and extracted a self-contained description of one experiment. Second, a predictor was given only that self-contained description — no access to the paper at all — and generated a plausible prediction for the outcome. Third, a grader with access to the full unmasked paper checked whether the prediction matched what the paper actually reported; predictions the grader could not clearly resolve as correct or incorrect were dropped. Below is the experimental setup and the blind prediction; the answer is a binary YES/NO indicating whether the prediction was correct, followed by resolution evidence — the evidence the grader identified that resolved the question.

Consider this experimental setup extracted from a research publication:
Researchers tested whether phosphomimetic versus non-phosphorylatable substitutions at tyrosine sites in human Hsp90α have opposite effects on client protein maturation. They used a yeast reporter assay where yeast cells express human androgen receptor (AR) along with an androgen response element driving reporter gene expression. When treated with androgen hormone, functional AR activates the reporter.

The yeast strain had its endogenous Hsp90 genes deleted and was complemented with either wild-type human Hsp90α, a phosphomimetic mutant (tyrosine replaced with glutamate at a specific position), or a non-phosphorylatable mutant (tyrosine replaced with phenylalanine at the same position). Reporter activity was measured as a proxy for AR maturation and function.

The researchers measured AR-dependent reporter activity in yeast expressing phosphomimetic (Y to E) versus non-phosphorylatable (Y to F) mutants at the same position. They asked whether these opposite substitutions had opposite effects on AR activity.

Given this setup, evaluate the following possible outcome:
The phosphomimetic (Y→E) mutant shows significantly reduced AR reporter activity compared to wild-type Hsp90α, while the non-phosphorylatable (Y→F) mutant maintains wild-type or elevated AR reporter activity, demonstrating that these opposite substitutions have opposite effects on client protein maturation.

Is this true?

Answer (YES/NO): NO